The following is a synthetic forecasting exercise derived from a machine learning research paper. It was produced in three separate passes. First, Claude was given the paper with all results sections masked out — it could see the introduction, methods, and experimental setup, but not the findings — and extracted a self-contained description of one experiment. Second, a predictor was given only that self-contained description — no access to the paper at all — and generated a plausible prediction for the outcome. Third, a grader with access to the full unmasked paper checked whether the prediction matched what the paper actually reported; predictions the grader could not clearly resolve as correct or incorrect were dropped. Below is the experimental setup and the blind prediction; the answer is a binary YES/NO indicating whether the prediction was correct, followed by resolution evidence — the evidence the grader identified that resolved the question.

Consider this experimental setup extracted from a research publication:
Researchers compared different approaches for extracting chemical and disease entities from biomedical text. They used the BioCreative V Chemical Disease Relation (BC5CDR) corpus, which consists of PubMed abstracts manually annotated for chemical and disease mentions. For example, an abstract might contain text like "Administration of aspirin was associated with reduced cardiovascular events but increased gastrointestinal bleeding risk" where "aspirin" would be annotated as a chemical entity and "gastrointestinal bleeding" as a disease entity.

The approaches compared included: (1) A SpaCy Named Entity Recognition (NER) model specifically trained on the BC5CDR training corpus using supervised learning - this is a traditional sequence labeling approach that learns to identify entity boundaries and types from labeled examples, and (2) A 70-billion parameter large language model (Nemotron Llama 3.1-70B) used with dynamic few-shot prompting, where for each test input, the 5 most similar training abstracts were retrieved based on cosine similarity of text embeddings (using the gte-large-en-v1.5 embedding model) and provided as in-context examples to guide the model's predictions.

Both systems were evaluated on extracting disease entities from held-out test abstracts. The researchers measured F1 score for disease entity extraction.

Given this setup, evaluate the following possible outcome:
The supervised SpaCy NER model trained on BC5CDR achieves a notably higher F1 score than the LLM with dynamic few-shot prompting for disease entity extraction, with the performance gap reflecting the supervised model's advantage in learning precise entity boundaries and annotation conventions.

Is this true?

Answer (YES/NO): YES